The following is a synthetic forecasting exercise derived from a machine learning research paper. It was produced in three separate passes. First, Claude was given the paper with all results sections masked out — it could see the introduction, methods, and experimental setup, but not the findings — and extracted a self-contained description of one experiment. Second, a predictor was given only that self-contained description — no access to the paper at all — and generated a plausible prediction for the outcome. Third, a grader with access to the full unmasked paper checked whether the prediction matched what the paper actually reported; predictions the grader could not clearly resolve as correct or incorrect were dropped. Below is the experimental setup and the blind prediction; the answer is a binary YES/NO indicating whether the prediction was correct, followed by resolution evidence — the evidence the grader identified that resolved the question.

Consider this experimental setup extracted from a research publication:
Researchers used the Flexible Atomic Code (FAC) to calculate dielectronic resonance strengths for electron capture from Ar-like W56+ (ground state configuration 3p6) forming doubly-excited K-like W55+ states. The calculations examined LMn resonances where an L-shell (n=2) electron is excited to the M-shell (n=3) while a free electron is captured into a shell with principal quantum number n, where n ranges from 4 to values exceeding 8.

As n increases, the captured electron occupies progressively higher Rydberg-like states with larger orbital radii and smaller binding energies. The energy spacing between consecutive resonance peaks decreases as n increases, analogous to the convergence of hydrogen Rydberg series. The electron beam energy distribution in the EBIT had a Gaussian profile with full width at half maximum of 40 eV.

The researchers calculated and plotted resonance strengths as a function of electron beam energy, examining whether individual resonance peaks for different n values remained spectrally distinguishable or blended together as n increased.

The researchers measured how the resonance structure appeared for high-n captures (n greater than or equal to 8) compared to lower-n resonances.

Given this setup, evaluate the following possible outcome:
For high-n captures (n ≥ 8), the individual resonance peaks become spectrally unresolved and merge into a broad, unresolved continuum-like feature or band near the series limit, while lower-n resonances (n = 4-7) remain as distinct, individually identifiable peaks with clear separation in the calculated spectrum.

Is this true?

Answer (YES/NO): YES